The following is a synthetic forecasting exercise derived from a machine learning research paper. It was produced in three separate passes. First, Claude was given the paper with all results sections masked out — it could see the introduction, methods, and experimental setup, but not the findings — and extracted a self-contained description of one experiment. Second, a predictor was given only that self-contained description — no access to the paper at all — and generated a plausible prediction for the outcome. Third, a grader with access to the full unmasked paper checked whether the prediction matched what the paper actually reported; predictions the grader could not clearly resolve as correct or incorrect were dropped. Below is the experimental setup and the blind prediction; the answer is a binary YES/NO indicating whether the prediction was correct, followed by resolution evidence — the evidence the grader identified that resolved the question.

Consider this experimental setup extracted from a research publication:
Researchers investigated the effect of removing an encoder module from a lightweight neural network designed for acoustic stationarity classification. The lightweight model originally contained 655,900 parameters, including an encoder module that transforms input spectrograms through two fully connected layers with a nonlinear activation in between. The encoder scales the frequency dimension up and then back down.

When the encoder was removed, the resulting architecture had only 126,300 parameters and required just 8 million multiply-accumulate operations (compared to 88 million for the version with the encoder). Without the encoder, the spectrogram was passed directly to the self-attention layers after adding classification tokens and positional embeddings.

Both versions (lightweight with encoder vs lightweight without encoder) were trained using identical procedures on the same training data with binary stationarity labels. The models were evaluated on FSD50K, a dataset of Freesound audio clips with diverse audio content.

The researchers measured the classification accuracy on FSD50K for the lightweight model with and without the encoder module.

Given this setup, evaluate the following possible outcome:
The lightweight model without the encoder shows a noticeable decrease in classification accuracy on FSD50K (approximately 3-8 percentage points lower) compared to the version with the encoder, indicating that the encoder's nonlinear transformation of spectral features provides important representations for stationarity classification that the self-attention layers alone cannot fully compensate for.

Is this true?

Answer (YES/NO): NO